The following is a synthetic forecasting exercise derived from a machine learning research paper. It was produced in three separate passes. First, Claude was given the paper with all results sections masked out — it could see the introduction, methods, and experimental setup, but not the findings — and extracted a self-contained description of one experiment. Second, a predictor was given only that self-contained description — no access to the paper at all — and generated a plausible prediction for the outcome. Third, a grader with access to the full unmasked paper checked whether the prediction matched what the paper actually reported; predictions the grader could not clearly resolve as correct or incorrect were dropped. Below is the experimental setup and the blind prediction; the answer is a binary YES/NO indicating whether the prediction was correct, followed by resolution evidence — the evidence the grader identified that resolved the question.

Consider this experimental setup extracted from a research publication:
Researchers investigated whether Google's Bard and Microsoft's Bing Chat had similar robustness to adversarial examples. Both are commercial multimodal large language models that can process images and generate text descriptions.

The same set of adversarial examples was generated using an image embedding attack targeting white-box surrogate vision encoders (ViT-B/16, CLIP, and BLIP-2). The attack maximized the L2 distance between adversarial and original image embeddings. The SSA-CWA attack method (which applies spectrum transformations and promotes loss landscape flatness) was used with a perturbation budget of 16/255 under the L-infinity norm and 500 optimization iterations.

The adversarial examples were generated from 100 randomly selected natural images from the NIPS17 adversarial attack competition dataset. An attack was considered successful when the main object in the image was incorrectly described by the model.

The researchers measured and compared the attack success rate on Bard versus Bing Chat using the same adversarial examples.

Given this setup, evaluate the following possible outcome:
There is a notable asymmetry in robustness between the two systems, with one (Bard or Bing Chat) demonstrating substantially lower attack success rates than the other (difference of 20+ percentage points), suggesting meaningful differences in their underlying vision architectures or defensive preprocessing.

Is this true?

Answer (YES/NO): NO